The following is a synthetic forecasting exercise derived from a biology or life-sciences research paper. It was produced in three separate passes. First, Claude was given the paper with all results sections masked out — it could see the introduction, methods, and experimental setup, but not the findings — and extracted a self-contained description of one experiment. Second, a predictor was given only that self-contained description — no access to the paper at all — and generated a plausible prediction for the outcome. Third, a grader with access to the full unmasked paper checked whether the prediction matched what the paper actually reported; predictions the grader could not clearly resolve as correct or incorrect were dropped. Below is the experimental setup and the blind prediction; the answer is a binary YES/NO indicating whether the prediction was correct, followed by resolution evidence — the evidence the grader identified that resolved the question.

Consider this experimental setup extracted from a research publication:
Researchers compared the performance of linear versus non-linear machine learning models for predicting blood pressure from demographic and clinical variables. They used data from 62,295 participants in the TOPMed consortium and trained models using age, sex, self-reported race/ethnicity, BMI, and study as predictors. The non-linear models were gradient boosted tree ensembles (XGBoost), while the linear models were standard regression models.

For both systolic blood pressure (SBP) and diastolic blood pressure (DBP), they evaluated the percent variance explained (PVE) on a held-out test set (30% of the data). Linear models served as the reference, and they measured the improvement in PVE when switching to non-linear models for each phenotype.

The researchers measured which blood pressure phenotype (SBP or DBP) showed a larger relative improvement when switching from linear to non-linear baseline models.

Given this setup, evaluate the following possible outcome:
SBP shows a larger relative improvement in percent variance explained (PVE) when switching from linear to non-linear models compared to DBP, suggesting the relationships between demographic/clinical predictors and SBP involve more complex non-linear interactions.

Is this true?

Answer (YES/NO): NO